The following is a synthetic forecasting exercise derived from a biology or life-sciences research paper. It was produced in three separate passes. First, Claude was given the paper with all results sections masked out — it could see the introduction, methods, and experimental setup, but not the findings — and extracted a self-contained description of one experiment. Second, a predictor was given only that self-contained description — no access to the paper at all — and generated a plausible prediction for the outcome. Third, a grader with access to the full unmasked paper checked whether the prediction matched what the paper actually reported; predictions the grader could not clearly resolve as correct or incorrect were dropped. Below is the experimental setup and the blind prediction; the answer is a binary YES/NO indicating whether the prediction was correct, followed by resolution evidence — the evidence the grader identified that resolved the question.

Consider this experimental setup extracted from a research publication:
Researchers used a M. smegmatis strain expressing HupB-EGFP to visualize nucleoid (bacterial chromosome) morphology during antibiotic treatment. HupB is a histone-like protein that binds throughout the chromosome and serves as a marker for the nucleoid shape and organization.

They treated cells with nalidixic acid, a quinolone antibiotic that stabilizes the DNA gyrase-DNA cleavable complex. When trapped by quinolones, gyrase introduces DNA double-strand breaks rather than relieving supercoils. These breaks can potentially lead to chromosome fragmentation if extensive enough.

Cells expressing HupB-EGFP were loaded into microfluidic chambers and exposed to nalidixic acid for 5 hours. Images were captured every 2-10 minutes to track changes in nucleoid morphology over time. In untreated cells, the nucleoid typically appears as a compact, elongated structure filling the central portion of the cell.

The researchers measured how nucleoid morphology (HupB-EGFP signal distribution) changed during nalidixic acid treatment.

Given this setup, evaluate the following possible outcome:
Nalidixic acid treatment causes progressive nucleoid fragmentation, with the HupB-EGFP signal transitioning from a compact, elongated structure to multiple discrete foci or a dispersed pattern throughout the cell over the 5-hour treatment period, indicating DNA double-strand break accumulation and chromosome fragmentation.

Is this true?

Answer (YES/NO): NO